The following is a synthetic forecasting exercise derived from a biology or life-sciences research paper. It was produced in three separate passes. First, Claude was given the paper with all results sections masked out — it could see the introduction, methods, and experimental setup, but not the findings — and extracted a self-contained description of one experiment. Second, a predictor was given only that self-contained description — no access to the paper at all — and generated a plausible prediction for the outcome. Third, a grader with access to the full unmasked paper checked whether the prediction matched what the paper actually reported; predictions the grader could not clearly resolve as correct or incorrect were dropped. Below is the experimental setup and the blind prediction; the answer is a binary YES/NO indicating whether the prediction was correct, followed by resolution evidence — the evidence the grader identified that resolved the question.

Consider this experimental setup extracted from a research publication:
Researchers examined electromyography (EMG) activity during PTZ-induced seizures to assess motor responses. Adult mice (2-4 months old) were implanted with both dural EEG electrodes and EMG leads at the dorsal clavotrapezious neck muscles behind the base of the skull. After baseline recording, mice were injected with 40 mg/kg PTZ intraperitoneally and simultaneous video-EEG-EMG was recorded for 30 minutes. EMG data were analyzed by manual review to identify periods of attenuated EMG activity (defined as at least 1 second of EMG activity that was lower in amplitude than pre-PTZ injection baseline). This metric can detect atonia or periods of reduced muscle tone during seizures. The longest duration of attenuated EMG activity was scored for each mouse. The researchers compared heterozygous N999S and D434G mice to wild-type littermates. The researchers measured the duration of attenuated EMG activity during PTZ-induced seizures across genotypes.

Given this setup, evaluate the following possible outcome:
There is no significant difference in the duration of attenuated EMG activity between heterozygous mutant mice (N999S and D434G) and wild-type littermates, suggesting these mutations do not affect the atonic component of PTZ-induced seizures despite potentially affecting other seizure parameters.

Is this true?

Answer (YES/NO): NO